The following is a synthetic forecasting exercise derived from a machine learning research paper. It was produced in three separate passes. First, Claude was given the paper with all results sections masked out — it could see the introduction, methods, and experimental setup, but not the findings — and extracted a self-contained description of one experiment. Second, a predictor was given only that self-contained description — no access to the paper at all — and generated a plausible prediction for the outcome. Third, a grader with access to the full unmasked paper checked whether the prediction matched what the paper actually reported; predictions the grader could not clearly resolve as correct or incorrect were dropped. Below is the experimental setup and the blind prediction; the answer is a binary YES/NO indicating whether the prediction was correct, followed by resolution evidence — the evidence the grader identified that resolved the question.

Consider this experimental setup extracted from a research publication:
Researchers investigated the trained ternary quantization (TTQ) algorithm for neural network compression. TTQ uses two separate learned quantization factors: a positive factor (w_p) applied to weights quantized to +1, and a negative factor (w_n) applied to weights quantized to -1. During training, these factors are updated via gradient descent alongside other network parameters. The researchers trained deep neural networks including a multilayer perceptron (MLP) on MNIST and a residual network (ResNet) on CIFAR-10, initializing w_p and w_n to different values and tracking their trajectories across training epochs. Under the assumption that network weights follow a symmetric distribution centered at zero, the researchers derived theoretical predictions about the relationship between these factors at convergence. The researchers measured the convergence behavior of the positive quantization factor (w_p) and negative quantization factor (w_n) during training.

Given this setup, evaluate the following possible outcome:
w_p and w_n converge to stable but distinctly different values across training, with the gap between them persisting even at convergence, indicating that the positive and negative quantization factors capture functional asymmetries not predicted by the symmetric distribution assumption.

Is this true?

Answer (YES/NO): NO